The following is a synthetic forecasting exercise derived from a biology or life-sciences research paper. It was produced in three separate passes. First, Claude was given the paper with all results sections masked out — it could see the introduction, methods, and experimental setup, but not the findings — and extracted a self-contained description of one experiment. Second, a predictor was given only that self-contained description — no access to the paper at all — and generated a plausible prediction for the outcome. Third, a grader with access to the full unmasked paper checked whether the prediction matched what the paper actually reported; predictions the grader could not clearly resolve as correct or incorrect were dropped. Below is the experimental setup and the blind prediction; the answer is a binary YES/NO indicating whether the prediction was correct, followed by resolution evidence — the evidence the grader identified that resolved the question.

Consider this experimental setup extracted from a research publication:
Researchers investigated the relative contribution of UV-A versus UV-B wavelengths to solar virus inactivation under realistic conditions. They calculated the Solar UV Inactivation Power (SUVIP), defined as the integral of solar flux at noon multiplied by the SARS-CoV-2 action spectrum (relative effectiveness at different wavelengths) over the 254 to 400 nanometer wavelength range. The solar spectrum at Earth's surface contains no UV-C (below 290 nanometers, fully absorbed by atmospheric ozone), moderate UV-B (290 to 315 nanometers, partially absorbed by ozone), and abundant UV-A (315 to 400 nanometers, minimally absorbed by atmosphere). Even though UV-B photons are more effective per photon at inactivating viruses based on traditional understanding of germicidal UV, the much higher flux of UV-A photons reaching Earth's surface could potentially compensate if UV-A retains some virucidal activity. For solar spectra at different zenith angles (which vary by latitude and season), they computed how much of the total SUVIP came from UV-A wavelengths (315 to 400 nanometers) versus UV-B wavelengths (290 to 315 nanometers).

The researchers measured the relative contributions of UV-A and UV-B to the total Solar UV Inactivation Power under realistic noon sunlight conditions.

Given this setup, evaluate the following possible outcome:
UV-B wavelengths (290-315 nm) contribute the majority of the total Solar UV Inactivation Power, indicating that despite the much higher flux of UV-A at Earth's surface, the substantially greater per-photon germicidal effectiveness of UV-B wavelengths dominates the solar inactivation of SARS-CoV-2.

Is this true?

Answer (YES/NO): NO